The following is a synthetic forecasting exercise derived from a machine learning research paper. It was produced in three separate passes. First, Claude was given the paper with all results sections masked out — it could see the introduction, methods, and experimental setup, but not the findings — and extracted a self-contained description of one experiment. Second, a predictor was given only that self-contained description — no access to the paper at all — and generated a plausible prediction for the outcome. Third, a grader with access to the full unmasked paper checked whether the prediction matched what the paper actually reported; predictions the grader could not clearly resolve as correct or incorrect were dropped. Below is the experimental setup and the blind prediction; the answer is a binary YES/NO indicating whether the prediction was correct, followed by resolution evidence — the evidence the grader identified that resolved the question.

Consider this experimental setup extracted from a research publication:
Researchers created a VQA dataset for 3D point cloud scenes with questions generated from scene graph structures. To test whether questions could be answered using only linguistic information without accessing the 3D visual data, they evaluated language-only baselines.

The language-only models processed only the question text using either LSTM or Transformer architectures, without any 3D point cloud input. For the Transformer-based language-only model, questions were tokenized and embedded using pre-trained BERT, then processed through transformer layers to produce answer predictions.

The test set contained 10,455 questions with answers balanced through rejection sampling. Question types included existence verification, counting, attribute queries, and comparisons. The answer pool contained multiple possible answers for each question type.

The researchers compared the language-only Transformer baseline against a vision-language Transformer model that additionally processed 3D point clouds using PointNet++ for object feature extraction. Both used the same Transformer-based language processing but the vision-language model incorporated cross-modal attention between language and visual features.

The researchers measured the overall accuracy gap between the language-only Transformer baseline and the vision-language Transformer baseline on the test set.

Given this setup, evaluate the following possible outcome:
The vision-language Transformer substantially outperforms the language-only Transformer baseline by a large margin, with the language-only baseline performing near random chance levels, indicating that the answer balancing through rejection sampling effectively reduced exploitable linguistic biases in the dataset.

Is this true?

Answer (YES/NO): NO